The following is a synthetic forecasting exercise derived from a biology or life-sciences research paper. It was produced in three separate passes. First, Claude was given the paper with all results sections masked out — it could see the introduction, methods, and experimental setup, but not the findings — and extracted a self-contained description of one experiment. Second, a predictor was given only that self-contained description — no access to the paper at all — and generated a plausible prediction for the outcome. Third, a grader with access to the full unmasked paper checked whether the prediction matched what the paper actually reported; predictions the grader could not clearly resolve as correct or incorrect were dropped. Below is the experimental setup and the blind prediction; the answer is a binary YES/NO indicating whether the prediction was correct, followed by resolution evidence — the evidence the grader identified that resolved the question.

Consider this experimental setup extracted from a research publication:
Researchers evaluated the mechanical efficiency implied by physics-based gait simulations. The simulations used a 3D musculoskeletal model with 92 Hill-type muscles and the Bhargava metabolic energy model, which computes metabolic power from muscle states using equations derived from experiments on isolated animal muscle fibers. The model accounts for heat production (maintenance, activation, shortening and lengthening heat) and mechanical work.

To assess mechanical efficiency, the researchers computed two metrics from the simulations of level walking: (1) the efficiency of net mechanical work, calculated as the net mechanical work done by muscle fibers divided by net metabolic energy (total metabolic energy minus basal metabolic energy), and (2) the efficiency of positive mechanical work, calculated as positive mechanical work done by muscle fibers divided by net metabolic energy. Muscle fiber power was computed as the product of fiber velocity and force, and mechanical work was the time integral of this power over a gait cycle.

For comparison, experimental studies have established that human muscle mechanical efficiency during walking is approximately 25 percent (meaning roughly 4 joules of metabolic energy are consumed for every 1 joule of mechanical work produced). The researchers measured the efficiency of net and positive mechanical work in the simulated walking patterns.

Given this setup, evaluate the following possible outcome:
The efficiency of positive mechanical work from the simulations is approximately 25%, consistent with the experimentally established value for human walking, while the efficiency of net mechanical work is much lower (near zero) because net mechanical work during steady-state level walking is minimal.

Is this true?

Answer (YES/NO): NO